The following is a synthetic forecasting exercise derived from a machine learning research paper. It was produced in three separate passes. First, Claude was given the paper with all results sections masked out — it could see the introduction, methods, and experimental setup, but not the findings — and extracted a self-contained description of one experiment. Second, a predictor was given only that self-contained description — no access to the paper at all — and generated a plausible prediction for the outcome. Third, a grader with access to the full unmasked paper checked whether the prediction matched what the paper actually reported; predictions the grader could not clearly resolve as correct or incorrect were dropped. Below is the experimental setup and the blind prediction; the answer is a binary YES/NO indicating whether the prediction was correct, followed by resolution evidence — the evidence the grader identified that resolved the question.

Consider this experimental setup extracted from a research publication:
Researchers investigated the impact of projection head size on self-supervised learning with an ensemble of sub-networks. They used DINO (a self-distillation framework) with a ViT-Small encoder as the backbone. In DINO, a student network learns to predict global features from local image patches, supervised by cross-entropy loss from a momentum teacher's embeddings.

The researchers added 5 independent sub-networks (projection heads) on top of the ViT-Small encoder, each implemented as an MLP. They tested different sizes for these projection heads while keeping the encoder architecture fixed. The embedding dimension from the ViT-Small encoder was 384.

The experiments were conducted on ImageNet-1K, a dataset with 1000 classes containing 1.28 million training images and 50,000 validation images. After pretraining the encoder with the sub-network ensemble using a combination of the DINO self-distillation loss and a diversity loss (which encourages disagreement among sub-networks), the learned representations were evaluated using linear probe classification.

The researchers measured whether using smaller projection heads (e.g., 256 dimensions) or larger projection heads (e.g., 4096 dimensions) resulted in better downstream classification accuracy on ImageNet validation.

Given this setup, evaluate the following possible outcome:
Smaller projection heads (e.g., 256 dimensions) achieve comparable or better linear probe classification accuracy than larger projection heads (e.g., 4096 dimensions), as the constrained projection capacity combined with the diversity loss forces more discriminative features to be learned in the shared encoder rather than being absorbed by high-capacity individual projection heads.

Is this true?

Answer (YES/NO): YES